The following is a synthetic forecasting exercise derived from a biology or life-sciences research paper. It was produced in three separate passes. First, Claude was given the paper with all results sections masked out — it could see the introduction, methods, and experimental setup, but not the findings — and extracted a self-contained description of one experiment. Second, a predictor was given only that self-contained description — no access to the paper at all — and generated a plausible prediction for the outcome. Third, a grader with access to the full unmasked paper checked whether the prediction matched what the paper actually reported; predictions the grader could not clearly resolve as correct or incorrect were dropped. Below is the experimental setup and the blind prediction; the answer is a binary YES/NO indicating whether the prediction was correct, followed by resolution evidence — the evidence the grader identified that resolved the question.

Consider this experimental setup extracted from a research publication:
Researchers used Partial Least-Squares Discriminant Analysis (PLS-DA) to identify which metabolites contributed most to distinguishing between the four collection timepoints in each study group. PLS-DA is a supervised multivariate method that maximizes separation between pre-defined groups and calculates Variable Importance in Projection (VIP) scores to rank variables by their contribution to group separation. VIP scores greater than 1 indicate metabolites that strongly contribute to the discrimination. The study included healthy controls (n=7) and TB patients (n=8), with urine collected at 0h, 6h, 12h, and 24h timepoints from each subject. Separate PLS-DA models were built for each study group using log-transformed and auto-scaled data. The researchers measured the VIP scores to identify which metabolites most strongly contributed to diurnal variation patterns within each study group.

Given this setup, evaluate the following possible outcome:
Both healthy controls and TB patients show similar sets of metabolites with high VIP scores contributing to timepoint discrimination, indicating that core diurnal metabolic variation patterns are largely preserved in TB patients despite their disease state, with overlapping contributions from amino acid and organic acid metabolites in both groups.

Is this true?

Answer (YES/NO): NO